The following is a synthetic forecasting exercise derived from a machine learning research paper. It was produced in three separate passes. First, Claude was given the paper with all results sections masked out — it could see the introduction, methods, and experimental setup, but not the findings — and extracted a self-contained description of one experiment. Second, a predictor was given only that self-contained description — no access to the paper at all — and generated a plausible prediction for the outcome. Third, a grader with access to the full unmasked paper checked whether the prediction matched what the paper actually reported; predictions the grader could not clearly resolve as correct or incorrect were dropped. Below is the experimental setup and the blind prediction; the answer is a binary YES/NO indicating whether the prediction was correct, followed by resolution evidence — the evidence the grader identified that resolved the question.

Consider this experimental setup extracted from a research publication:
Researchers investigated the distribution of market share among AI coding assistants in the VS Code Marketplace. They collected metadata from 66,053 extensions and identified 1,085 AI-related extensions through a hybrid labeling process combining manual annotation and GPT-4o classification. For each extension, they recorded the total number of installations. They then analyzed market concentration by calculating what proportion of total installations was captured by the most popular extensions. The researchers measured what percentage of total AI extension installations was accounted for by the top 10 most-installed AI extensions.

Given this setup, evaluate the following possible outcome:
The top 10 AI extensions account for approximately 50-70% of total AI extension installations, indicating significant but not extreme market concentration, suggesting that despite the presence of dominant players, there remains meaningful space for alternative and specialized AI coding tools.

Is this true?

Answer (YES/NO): NO